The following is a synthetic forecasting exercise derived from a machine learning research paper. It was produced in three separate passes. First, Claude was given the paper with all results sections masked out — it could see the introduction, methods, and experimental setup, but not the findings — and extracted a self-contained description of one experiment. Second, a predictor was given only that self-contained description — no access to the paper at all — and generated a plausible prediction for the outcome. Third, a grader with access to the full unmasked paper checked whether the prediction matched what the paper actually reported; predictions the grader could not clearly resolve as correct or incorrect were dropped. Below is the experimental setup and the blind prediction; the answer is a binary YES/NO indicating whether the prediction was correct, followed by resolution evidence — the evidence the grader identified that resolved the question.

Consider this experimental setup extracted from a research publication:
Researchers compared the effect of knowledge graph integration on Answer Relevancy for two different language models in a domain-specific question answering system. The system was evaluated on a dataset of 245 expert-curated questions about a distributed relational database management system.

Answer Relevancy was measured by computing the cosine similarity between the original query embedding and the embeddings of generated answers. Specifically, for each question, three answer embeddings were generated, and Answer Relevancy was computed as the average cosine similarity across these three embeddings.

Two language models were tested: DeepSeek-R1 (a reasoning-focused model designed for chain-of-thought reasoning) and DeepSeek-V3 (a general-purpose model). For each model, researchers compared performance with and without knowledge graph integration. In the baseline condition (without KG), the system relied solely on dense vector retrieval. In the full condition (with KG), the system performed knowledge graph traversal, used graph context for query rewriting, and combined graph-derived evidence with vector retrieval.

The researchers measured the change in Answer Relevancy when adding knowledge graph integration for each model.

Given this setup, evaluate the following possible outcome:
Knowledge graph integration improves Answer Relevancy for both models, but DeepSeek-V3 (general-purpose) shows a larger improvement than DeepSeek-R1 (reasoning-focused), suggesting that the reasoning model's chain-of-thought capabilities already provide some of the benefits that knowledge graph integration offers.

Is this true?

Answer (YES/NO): NO